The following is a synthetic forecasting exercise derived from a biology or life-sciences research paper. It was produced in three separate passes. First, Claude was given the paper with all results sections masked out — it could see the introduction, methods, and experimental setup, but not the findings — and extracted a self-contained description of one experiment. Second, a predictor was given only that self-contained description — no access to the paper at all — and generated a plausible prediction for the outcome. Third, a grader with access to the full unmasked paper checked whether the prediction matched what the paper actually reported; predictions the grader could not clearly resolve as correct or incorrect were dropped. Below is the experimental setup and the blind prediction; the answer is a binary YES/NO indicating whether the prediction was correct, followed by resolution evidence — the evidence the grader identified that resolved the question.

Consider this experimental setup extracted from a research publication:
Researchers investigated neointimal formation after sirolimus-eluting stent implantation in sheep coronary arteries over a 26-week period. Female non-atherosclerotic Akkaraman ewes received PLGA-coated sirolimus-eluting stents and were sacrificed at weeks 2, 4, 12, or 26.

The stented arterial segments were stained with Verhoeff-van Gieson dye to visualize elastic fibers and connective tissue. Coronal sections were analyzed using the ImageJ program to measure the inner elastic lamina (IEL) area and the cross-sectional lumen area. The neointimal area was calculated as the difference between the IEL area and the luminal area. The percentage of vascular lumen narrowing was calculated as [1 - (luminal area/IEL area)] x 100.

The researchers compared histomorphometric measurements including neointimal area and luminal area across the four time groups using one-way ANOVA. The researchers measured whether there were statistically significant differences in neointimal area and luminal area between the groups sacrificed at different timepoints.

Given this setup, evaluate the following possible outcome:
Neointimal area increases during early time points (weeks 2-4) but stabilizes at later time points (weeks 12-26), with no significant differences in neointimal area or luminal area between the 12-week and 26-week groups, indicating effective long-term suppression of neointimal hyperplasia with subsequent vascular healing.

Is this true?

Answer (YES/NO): NO